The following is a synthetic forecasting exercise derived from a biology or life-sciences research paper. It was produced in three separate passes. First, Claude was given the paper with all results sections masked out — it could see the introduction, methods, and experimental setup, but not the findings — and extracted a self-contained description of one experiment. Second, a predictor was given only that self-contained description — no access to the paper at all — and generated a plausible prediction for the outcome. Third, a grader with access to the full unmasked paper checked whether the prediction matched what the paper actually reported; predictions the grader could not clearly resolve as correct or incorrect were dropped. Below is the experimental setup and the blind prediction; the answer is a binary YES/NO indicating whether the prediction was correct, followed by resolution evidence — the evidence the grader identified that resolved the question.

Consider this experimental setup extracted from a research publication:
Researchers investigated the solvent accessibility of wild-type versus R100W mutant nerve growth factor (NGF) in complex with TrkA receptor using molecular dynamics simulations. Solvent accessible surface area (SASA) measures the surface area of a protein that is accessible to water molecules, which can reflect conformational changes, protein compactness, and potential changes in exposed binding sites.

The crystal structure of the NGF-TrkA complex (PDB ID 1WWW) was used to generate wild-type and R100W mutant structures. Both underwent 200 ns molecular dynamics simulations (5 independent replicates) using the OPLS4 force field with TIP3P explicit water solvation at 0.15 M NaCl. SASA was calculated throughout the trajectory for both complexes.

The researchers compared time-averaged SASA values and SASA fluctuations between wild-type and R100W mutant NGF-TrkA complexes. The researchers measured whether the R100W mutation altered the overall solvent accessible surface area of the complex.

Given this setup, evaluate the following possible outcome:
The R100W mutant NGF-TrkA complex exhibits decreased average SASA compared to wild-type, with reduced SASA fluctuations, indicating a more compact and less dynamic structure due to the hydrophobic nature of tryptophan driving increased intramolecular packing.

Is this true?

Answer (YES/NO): NO